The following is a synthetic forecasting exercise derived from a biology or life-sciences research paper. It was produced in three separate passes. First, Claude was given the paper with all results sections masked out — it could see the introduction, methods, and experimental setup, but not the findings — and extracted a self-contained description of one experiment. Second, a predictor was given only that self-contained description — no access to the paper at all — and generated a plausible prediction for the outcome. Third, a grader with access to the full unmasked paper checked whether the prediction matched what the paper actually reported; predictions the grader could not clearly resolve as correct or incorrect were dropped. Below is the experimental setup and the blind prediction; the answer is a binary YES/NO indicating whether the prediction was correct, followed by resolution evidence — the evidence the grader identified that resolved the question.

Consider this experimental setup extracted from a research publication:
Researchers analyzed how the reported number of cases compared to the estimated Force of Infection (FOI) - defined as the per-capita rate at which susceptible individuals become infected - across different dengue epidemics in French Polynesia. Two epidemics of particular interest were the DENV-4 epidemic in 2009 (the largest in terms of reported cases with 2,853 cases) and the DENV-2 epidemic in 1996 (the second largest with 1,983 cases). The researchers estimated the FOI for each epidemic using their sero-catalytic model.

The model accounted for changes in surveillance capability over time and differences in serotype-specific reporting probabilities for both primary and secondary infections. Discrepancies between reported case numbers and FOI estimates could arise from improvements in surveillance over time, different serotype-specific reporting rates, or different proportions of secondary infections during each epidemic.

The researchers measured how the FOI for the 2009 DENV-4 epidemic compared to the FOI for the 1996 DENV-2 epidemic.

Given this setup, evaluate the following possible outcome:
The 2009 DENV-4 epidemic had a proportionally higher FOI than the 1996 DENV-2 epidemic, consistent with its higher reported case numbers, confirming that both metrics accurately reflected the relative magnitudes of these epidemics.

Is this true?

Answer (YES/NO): NO